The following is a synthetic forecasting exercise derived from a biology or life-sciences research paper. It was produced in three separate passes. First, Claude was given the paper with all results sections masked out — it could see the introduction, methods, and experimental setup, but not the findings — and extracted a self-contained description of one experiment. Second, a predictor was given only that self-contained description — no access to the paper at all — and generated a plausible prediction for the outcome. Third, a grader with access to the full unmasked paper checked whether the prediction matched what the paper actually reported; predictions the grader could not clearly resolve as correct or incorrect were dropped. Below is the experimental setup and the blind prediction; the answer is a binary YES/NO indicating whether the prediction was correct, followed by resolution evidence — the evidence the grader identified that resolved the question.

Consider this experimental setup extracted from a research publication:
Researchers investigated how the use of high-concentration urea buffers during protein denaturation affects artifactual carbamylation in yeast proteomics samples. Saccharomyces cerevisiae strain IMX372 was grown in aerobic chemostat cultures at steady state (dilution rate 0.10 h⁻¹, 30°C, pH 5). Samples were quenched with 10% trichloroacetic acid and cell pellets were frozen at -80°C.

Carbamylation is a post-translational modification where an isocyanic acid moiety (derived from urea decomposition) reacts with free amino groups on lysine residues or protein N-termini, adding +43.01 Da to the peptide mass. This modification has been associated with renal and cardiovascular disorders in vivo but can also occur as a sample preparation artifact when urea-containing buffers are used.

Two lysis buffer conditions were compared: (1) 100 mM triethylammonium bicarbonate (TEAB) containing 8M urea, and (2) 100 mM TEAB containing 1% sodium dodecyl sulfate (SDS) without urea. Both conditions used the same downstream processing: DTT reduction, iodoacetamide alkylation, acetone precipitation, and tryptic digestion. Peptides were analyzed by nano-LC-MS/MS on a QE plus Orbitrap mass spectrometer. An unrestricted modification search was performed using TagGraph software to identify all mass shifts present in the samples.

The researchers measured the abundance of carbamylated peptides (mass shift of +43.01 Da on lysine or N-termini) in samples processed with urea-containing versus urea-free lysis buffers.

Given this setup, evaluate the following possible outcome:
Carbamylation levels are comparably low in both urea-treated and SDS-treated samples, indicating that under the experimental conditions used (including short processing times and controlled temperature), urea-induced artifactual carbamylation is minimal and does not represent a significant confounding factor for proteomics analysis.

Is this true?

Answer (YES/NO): YES